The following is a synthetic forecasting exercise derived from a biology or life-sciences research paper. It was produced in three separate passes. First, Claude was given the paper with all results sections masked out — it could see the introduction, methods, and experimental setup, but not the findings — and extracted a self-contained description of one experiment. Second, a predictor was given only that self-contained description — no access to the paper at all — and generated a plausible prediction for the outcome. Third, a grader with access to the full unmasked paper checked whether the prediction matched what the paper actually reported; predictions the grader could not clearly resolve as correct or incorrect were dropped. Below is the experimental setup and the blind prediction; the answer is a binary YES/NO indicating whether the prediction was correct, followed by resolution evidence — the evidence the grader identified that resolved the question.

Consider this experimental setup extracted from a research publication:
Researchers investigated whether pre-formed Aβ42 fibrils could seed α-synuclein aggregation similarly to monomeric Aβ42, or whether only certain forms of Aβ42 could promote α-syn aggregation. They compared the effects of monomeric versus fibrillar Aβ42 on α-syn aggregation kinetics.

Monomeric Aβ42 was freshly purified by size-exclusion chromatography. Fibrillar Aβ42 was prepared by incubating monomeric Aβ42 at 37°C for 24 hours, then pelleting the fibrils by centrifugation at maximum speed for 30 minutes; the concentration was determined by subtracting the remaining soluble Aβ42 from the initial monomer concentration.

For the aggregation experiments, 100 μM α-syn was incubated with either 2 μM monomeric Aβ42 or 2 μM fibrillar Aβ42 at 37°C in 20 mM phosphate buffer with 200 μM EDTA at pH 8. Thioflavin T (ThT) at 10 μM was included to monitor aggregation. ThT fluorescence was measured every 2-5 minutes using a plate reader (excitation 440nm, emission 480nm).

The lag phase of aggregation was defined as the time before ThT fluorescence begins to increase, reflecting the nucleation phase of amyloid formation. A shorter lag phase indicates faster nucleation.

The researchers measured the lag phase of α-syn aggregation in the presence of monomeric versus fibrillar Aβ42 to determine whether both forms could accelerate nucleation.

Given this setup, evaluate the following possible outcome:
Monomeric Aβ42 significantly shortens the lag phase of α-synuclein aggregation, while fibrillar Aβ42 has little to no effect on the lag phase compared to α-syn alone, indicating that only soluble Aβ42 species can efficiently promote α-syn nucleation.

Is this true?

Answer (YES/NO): YES